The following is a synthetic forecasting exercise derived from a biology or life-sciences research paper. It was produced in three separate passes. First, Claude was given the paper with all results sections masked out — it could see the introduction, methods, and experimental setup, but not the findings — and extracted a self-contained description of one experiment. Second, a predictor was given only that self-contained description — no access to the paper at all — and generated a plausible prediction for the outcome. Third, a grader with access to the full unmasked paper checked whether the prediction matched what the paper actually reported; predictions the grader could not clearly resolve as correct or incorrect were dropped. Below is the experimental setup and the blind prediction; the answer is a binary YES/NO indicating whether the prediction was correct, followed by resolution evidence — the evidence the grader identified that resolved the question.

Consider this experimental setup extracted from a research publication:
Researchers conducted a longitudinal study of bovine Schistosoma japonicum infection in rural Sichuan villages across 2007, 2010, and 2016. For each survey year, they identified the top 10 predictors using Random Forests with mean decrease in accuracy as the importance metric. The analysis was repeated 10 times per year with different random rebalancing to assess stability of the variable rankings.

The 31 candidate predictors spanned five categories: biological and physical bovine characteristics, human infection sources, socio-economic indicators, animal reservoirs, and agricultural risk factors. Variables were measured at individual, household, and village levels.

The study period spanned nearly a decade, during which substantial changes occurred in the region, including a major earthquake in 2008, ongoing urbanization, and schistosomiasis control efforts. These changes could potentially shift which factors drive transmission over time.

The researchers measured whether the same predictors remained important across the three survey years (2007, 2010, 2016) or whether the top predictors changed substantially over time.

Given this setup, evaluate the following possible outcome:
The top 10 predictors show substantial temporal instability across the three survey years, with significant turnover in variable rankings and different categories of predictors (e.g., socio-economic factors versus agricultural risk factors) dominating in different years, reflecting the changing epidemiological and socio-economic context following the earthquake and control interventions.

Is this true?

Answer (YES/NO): NO